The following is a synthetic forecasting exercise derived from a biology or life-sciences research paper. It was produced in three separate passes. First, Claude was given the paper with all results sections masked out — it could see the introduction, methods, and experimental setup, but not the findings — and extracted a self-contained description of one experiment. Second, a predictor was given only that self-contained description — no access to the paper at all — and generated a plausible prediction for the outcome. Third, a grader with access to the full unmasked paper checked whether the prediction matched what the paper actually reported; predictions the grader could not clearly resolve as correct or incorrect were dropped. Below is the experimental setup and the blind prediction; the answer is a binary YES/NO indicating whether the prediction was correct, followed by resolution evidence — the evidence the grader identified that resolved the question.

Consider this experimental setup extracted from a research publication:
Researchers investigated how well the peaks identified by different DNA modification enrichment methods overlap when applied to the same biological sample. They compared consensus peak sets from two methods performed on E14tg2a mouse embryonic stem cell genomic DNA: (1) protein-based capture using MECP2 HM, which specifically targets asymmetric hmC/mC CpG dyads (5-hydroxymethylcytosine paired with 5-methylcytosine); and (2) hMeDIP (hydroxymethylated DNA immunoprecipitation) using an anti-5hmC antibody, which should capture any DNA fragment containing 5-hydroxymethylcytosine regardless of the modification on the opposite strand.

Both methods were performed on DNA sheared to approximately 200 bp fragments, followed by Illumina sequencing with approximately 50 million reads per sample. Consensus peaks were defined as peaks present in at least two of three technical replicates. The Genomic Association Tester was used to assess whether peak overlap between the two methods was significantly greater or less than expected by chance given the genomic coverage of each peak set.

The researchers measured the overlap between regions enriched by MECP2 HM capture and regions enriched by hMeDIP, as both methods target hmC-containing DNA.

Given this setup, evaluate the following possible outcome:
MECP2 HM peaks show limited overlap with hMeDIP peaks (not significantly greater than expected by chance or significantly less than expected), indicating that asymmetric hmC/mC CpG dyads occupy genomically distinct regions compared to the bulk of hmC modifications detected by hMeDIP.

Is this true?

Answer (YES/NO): YES